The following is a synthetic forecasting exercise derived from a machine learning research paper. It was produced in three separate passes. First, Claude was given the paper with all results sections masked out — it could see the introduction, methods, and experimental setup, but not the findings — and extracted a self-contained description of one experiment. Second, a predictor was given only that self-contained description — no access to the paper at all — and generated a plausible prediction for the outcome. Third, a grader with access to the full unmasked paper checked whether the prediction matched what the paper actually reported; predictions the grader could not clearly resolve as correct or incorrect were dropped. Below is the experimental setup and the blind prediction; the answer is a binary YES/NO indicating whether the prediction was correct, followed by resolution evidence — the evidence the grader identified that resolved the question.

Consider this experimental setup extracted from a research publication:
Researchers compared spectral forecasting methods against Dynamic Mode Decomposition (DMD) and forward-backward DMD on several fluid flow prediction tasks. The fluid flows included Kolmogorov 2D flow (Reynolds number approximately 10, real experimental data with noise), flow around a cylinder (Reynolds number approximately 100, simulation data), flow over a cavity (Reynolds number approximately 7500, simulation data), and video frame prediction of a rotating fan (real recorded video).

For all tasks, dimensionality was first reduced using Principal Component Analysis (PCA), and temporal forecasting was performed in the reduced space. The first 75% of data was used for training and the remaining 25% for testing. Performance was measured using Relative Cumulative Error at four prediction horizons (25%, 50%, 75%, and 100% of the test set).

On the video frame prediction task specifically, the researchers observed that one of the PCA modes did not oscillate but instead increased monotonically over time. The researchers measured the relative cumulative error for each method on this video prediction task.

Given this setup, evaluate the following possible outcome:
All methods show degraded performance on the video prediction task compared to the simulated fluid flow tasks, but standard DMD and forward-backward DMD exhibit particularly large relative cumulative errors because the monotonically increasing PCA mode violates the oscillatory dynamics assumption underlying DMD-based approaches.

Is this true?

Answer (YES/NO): NO